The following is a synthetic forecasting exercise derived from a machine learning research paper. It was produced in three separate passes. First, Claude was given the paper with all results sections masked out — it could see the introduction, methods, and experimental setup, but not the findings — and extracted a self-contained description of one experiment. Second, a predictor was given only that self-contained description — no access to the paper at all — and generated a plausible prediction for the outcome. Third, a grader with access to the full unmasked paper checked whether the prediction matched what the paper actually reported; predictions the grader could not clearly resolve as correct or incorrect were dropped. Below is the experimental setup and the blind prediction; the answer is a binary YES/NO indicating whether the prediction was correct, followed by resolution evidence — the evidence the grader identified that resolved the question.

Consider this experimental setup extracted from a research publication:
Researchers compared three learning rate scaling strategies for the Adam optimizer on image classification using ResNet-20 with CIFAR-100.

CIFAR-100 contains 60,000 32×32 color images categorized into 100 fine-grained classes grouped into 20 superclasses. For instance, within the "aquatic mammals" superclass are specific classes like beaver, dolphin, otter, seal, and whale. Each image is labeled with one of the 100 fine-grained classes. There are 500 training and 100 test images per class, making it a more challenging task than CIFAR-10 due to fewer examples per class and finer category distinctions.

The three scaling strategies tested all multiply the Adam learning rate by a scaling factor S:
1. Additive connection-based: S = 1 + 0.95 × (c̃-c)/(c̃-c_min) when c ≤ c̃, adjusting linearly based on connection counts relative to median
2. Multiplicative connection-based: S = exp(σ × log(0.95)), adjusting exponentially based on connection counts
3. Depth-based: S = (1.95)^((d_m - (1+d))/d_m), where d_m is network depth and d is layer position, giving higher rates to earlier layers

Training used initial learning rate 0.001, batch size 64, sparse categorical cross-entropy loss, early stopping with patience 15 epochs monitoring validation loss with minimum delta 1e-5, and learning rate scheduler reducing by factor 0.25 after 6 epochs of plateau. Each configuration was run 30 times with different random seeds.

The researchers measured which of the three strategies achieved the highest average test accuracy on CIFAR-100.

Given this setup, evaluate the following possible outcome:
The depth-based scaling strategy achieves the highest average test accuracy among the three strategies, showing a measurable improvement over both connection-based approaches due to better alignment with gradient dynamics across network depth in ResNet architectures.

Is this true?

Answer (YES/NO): NO